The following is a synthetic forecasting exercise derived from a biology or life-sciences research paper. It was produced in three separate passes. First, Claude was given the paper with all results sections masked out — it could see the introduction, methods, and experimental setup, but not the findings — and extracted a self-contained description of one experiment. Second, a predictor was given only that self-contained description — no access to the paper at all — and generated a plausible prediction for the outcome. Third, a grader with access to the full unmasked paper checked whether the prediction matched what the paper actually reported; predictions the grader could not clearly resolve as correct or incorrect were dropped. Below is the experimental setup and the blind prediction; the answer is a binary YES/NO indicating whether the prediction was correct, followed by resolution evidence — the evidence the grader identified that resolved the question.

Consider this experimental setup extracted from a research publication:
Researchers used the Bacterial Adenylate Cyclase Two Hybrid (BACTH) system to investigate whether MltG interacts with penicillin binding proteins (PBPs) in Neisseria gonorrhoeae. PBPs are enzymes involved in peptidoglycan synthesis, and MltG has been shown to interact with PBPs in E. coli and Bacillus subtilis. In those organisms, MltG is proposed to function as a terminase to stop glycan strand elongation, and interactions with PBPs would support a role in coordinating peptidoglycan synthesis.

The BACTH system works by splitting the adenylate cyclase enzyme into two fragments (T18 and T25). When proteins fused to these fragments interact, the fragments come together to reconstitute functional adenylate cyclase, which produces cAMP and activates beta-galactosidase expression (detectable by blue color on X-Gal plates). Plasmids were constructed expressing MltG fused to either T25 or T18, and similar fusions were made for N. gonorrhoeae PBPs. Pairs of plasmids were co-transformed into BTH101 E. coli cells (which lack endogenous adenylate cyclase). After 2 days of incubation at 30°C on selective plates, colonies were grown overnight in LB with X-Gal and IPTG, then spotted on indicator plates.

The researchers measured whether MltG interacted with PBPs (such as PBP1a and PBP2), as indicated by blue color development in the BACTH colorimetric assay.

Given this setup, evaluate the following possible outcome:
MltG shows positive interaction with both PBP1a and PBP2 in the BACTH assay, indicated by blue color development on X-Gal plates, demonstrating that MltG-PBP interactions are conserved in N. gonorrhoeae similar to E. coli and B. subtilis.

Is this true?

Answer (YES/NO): YES